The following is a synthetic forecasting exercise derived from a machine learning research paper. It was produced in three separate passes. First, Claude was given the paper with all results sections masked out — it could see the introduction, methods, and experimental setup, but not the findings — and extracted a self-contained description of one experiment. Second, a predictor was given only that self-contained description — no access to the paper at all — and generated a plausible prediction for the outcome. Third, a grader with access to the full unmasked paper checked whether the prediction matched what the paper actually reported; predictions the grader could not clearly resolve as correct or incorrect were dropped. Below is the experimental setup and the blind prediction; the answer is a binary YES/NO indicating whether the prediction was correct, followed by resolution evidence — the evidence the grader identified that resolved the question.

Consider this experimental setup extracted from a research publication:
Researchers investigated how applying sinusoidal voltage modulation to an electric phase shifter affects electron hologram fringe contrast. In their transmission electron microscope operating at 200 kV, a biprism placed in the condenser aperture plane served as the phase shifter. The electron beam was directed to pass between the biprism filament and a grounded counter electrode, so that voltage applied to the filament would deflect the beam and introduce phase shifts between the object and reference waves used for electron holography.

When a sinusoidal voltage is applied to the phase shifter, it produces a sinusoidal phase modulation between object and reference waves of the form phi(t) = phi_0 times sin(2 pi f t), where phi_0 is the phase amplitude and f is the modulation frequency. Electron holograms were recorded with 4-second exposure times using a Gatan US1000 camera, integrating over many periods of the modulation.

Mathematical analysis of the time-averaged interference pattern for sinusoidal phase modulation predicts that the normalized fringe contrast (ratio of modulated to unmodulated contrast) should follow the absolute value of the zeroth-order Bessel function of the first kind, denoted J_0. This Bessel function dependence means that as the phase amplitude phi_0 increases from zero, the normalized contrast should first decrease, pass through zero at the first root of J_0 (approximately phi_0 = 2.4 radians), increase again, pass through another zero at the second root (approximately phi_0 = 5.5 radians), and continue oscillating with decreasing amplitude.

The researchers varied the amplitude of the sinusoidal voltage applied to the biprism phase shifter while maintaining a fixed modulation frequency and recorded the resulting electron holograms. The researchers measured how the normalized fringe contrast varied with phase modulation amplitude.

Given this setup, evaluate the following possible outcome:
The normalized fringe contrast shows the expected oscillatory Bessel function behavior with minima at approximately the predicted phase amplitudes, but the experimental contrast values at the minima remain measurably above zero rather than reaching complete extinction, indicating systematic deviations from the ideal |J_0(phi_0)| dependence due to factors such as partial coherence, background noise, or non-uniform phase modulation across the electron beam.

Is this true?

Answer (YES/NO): NO